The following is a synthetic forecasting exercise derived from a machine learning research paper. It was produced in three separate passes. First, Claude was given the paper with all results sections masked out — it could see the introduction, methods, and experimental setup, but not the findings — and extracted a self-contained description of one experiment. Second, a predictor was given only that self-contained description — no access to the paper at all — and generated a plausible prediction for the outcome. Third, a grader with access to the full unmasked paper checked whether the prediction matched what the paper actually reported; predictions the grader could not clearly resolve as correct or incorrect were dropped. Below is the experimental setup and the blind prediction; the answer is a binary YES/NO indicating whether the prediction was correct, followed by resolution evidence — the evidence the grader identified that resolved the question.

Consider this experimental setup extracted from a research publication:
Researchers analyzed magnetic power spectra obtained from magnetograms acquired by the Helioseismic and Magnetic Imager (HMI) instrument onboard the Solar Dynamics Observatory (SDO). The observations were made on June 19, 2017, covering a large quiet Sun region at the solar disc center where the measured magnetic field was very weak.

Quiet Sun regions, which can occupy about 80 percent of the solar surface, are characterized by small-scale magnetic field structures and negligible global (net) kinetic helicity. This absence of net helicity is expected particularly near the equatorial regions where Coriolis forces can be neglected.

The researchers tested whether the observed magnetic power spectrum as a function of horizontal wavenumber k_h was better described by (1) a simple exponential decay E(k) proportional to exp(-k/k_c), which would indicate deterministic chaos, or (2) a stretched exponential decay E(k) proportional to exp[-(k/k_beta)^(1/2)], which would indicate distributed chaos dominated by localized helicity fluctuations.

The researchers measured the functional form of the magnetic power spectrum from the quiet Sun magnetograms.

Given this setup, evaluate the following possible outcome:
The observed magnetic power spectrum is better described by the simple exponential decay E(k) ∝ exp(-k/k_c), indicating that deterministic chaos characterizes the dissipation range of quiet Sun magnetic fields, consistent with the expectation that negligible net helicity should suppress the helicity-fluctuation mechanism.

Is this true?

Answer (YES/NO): YES